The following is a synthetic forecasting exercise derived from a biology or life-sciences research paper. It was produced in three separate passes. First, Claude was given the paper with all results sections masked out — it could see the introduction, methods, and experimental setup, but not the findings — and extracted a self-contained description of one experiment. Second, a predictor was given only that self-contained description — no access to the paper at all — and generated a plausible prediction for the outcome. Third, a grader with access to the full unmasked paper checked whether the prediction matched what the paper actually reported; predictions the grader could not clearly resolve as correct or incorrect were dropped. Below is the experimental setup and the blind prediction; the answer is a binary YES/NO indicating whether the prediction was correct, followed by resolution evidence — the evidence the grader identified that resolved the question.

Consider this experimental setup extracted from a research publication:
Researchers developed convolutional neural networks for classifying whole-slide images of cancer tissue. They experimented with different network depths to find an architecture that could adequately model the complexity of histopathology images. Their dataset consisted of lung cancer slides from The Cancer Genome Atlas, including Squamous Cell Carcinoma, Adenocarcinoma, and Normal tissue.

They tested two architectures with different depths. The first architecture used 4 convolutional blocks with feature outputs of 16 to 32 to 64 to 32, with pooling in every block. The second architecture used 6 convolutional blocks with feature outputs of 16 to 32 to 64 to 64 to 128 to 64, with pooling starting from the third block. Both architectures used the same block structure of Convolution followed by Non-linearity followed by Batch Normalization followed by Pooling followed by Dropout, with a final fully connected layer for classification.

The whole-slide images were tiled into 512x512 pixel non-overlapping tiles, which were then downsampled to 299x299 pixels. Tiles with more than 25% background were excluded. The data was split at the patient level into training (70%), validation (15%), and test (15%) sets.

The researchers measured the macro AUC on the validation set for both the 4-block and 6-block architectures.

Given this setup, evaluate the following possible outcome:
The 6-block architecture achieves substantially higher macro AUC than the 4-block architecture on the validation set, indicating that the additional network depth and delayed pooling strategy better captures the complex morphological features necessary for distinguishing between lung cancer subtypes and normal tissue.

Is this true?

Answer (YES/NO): YES